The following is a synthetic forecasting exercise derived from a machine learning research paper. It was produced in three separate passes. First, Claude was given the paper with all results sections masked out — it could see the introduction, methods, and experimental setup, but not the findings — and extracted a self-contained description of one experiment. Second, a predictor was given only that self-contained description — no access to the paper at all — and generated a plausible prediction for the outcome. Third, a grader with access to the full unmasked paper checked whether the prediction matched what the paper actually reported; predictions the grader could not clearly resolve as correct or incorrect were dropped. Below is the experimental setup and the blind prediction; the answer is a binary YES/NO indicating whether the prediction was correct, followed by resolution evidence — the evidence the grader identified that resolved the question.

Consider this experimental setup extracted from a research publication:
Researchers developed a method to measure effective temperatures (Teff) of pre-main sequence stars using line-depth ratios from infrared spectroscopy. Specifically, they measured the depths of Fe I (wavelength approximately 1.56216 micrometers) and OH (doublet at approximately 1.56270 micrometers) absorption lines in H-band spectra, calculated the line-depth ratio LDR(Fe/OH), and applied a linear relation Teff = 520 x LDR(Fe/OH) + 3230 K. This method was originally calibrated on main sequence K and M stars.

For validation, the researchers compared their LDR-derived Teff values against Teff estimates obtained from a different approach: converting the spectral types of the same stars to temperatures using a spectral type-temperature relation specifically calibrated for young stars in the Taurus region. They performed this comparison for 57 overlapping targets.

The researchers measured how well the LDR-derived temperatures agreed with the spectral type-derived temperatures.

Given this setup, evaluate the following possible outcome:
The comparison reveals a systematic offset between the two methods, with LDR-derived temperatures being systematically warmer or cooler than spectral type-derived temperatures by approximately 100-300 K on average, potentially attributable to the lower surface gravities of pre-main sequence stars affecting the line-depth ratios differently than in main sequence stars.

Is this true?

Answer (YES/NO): YES